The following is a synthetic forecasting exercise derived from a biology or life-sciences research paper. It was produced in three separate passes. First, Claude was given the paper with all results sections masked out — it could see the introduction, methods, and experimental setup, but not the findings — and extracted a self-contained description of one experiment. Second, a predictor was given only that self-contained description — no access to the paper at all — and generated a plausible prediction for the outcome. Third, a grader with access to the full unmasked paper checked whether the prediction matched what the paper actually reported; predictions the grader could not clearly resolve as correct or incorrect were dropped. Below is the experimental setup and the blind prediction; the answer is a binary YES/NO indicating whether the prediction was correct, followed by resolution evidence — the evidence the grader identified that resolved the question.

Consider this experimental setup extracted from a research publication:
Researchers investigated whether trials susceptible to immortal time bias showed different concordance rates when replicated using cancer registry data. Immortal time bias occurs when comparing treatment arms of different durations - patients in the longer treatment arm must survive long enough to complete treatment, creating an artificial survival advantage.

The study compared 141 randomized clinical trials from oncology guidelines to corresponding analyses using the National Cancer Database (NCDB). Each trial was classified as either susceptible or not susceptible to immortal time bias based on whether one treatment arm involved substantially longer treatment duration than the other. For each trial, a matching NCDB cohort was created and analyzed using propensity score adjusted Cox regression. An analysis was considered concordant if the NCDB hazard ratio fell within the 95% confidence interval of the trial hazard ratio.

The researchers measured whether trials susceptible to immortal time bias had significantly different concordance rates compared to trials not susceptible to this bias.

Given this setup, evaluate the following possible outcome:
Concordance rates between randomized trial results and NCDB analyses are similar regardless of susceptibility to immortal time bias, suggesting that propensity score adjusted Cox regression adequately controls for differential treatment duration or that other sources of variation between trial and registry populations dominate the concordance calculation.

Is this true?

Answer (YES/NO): YES